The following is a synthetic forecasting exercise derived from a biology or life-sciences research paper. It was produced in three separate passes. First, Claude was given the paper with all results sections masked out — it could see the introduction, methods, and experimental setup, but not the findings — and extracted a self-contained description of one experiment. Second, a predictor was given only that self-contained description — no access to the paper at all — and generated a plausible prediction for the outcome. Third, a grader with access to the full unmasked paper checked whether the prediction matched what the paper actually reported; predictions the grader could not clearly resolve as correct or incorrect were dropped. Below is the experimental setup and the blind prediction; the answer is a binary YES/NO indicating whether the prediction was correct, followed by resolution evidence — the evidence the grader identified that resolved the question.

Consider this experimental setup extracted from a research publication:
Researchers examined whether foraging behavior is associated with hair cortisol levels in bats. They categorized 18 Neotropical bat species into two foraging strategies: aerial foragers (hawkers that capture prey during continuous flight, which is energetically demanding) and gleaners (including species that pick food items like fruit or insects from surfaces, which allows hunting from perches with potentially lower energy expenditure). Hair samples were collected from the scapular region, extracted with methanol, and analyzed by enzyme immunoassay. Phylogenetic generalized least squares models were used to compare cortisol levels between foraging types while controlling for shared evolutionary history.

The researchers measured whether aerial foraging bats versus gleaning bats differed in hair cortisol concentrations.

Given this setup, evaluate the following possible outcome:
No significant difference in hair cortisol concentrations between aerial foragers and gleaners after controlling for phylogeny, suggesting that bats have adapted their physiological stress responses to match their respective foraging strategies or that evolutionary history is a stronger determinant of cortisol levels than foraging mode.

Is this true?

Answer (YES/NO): YES